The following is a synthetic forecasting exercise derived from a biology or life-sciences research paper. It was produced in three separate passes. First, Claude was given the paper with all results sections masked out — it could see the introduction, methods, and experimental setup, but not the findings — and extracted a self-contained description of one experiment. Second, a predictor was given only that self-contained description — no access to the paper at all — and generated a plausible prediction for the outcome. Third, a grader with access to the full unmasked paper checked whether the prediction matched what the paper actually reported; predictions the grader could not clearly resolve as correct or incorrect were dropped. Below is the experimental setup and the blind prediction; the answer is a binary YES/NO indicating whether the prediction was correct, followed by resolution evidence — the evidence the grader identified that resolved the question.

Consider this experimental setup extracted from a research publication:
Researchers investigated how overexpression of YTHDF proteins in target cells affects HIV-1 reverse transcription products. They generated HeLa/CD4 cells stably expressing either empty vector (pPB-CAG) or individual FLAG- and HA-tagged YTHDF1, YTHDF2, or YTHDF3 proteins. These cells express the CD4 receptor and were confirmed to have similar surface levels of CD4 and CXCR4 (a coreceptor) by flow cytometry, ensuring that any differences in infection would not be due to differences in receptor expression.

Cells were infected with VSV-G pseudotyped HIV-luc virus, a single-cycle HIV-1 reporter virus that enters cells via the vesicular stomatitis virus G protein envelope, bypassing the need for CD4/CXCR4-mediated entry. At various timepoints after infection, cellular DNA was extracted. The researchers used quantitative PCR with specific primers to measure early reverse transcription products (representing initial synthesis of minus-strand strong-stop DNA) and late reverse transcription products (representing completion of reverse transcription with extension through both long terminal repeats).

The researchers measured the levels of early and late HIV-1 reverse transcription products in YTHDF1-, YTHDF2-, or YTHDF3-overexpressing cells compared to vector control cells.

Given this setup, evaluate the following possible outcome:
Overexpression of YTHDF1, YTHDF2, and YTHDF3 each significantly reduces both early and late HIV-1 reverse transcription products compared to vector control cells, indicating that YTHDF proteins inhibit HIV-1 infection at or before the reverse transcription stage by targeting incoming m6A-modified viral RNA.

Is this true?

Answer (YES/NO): YES